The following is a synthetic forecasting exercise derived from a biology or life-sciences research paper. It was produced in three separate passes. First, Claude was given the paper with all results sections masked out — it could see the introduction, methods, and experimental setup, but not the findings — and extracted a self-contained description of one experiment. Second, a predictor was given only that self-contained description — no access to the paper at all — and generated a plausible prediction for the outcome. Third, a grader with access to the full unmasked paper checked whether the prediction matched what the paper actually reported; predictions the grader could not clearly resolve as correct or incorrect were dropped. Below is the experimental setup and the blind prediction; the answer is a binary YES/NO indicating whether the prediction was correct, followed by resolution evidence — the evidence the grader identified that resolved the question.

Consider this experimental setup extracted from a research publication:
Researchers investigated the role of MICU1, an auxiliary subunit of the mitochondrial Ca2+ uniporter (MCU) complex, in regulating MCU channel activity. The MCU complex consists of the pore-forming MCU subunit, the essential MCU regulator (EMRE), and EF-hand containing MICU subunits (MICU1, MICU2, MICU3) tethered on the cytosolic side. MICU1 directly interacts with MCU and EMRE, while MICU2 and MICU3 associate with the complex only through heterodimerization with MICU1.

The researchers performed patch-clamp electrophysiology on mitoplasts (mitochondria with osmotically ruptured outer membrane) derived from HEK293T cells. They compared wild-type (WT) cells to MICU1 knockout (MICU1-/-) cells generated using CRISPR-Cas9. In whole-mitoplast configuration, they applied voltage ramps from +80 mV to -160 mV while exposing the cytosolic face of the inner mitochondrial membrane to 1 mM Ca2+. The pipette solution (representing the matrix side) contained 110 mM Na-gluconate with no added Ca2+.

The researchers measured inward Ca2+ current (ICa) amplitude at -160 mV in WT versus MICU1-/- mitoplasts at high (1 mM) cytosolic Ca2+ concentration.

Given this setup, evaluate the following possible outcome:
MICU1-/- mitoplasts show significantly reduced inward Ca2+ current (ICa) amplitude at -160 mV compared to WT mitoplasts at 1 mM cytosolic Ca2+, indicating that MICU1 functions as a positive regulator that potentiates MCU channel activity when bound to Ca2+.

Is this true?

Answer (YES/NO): YES